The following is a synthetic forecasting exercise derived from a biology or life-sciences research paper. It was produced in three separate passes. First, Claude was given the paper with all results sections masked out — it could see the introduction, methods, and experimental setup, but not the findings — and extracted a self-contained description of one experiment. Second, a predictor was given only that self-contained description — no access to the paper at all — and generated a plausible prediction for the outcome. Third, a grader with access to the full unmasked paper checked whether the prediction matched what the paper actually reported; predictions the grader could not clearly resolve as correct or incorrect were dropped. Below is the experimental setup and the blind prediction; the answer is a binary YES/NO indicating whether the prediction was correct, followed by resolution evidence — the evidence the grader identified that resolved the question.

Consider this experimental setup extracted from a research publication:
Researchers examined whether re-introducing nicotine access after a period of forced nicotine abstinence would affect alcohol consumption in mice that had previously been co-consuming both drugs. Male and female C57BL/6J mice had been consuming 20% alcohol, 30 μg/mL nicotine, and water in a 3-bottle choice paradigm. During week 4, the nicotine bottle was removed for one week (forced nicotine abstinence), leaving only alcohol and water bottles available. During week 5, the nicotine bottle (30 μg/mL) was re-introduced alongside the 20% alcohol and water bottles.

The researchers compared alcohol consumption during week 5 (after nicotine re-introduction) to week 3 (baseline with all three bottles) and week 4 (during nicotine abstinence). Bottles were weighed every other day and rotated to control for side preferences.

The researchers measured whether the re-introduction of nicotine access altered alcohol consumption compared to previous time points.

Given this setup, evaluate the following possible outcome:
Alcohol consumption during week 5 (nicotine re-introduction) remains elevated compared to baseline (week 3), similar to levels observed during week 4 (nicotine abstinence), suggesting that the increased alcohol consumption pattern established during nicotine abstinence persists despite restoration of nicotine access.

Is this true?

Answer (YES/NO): NO